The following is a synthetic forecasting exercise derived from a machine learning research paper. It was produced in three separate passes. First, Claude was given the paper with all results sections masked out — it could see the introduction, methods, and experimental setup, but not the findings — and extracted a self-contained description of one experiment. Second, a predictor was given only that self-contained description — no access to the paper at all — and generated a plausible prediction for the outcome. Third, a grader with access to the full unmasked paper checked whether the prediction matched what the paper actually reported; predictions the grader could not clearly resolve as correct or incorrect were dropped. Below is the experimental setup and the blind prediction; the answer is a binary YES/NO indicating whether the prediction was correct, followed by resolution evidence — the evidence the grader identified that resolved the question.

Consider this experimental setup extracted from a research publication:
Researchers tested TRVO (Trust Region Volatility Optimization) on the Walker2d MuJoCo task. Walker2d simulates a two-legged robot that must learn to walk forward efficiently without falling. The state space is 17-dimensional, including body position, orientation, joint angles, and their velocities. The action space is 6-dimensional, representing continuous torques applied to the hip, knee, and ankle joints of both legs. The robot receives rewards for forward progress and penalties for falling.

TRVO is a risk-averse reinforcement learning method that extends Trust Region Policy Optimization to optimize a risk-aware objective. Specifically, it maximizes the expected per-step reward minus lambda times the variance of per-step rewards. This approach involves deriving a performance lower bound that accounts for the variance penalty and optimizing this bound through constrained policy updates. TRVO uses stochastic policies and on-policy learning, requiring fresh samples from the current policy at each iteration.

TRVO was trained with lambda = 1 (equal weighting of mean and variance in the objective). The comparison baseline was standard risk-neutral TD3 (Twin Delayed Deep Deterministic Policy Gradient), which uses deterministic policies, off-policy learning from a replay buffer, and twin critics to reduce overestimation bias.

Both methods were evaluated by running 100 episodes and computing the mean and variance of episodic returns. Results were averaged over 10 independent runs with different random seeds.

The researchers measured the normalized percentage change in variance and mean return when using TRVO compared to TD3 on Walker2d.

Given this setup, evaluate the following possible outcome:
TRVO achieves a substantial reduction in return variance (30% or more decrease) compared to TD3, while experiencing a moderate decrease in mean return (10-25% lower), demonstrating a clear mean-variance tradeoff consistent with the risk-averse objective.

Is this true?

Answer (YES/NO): NO